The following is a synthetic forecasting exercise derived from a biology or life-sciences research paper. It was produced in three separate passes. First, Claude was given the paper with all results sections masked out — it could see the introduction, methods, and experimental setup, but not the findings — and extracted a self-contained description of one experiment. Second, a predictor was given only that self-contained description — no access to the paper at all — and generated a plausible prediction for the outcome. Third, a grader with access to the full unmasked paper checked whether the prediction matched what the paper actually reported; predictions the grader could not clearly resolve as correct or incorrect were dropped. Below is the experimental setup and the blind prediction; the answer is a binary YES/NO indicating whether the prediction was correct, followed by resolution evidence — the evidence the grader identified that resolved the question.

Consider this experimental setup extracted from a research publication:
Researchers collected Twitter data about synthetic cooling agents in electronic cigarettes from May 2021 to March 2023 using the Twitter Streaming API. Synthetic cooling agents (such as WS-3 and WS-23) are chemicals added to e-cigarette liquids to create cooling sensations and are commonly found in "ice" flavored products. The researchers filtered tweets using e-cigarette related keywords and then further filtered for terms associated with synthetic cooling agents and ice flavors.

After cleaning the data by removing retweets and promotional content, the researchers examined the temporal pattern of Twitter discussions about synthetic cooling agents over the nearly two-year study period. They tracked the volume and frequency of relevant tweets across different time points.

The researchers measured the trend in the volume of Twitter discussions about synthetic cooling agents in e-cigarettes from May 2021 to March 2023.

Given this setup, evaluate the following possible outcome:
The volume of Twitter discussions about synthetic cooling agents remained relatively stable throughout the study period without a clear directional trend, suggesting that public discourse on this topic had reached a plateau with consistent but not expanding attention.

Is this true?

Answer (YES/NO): NO